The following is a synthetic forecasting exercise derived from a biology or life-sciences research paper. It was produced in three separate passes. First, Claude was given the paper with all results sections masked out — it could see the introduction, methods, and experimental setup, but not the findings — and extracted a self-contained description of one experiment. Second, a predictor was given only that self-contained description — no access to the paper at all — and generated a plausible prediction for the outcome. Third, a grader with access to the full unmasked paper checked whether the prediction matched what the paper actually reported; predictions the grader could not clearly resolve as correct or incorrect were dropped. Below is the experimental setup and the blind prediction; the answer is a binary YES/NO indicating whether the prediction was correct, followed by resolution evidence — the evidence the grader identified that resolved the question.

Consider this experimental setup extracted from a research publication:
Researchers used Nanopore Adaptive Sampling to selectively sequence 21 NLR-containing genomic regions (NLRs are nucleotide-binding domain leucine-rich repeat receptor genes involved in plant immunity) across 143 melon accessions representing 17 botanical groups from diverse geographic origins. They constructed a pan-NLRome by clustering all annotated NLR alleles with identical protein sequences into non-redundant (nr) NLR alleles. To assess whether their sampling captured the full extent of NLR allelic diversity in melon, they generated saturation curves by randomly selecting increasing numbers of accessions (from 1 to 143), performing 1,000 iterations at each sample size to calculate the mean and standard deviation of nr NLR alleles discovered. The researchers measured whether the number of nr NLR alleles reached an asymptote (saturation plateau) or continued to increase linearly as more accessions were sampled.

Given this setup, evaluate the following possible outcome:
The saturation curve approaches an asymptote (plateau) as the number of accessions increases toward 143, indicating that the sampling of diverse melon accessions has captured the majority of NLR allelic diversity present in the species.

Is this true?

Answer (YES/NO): NO